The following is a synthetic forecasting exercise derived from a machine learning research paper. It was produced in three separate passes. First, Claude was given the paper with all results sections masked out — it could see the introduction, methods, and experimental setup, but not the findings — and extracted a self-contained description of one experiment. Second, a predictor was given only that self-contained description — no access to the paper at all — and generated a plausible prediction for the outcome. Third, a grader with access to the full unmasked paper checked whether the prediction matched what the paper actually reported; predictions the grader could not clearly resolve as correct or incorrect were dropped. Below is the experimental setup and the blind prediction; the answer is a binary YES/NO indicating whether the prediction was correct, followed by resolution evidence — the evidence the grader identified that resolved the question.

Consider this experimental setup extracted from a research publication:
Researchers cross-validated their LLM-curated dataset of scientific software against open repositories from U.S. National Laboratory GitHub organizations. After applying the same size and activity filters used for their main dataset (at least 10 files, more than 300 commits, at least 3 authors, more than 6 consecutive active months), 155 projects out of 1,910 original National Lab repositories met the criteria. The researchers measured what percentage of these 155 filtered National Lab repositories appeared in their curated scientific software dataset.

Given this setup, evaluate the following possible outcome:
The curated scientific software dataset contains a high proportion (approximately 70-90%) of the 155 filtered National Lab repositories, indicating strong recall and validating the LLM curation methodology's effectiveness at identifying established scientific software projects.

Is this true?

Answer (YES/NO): NO